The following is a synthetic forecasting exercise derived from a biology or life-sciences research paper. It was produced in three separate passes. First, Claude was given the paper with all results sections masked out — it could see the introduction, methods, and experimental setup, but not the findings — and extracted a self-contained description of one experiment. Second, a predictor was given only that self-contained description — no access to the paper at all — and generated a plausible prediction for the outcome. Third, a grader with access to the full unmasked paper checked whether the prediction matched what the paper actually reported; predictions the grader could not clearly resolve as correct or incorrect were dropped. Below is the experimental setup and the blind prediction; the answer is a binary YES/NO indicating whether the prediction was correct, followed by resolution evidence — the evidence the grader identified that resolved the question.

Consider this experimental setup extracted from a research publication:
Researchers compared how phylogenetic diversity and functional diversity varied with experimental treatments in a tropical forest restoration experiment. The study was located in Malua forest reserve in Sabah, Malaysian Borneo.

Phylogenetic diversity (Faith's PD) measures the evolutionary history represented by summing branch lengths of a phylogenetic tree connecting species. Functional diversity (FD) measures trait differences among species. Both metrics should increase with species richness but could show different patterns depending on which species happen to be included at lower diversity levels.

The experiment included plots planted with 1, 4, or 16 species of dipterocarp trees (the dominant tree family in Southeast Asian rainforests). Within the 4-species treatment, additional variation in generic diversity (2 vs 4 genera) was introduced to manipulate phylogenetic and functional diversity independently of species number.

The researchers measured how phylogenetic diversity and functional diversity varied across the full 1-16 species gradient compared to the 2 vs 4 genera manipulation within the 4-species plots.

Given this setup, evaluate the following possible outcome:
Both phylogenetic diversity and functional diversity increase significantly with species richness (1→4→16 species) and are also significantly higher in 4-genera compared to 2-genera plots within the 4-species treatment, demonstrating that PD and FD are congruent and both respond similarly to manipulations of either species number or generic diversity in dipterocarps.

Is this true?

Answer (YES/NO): NO